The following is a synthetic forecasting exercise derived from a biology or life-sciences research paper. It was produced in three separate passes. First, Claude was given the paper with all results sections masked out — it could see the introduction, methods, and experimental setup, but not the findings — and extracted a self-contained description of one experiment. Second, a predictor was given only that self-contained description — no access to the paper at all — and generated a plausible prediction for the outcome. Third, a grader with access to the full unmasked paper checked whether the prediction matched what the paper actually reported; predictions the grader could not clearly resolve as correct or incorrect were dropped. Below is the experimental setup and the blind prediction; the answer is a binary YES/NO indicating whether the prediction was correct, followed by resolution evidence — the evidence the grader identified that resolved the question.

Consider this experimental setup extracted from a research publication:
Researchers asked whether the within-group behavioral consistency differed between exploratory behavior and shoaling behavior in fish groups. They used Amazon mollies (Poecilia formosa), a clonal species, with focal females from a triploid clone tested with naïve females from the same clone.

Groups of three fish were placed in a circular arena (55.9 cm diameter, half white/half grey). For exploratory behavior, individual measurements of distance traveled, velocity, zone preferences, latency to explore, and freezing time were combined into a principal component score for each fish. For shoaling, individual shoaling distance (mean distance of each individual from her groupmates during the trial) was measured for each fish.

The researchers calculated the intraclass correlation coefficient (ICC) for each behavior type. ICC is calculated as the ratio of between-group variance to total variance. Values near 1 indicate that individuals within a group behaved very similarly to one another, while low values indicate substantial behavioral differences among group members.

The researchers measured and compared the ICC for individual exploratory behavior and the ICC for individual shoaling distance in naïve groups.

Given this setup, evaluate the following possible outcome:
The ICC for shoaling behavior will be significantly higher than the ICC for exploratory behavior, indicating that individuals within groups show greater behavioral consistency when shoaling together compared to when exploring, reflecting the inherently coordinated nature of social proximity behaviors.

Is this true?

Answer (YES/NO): NO